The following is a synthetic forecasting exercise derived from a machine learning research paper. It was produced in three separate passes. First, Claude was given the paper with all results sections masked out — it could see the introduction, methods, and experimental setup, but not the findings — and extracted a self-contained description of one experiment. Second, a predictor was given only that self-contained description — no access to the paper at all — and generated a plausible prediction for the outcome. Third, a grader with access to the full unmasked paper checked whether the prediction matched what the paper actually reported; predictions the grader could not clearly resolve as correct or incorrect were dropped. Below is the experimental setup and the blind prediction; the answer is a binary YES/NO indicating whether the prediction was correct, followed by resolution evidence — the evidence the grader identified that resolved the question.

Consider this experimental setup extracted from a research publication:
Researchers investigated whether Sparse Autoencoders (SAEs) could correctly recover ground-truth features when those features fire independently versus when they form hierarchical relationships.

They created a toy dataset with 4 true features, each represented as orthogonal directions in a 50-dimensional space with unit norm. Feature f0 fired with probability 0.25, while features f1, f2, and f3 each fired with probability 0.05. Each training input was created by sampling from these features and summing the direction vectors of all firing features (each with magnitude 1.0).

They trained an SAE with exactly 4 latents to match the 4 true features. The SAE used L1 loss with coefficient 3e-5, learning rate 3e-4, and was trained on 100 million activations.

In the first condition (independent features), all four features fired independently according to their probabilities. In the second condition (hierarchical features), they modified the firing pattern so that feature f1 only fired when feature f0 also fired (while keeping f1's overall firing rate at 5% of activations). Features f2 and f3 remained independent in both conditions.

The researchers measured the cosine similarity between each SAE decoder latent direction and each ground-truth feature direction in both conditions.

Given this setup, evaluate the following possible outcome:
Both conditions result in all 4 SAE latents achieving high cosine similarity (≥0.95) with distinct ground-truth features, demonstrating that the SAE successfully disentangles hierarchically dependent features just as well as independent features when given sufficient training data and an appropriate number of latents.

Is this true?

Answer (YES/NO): NO